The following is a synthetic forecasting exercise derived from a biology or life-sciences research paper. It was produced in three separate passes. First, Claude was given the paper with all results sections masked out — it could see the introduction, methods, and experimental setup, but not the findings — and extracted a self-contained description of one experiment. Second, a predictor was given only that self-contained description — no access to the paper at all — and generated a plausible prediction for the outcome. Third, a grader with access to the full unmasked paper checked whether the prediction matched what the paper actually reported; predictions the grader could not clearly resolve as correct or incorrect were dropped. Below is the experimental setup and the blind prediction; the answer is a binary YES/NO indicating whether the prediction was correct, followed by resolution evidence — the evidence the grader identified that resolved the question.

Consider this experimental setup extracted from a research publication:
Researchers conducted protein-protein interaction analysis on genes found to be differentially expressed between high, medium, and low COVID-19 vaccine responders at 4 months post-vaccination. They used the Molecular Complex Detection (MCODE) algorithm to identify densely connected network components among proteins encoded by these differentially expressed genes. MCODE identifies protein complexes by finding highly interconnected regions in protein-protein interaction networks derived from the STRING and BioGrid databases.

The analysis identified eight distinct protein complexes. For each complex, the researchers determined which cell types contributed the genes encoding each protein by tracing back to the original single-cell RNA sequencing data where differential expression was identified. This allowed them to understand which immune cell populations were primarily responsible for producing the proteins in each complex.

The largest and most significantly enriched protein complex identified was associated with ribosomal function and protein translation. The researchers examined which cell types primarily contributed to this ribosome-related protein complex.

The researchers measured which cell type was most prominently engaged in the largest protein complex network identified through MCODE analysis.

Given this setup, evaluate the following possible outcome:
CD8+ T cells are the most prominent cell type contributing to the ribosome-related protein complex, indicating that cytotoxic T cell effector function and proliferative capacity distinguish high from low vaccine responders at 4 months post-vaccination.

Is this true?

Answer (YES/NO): NO